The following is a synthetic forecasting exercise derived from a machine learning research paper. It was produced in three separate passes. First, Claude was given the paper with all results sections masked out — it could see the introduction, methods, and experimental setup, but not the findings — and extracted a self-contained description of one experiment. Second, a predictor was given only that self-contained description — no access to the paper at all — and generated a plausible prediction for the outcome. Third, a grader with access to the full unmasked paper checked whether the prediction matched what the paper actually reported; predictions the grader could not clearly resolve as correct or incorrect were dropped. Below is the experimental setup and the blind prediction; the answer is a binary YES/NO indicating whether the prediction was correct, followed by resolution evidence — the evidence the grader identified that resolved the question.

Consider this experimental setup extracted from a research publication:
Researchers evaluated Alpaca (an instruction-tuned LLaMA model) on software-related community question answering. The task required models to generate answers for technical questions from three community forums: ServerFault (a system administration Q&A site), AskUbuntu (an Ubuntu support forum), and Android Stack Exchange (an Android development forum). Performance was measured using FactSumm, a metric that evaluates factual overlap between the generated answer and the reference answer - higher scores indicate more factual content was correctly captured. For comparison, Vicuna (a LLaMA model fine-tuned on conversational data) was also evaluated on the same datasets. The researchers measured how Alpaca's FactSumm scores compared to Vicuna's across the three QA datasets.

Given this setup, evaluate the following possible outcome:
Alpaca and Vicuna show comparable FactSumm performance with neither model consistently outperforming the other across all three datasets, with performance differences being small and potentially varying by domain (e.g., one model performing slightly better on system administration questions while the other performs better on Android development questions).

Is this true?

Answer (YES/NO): YES